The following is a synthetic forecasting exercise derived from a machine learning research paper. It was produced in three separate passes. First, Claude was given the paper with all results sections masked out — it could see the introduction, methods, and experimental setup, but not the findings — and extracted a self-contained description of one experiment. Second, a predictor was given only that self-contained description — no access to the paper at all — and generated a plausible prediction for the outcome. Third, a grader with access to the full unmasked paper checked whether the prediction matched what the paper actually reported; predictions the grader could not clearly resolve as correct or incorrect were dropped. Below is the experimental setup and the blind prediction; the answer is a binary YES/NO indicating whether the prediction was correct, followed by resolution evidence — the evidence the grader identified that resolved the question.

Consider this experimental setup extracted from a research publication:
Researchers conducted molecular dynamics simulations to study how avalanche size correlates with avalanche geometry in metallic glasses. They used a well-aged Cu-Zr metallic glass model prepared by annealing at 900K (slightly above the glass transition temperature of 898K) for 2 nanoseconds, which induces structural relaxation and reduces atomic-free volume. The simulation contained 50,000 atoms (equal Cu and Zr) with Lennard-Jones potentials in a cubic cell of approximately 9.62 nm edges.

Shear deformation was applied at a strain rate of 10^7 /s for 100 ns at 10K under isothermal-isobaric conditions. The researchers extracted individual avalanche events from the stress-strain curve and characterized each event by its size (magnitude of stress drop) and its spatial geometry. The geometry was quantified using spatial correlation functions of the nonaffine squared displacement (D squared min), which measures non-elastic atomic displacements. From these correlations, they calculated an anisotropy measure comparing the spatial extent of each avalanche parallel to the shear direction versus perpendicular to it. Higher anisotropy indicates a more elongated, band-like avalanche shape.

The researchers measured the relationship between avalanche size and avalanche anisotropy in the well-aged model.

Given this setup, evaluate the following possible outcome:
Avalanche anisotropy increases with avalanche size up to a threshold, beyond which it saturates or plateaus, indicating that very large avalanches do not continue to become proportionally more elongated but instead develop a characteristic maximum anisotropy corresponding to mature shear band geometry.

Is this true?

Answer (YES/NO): NO